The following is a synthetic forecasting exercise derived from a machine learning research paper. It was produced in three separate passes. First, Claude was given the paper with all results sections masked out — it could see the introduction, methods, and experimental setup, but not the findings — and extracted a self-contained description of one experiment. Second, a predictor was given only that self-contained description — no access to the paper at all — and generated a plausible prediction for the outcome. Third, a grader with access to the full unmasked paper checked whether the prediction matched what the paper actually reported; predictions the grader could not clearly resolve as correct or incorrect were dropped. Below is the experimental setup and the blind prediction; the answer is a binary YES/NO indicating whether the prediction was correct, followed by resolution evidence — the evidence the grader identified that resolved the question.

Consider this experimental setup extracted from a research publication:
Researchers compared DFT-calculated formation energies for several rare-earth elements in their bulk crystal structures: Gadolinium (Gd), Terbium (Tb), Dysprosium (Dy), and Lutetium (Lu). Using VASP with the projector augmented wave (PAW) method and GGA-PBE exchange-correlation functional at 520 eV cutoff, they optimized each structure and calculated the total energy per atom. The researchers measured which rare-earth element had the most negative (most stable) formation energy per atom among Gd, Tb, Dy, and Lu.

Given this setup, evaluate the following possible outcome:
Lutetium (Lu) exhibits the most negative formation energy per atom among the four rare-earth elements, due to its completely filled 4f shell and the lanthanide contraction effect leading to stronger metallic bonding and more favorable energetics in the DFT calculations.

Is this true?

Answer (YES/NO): NO